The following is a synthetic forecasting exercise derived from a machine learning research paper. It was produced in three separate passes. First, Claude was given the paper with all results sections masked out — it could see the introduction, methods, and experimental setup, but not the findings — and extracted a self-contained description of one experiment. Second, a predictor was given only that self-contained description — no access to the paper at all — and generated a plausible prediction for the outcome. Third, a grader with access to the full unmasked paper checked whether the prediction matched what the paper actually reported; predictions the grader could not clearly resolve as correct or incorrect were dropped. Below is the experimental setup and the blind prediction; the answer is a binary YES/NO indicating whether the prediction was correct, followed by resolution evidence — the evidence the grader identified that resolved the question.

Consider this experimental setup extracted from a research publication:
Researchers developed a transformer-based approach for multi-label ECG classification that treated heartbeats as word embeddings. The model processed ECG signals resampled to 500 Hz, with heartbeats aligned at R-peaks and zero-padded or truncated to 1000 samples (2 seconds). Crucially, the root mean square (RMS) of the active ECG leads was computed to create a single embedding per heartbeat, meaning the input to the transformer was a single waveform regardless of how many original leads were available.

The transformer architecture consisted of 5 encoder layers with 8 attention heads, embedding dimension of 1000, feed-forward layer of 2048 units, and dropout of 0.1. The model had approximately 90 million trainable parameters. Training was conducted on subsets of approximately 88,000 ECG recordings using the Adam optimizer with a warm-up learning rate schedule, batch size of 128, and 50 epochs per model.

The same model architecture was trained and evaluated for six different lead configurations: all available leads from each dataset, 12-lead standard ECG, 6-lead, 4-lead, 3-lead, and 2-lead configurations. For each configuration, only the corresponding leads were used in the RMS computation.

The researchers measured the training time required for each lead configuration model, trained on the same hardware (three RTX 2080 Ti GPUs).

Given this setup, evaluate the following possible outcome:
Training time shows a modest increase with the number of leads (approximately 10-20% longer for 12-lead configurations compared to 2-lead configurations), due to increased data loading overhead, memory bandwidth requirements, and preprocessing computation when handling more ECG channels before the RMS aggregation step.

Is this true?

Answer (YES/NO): NO